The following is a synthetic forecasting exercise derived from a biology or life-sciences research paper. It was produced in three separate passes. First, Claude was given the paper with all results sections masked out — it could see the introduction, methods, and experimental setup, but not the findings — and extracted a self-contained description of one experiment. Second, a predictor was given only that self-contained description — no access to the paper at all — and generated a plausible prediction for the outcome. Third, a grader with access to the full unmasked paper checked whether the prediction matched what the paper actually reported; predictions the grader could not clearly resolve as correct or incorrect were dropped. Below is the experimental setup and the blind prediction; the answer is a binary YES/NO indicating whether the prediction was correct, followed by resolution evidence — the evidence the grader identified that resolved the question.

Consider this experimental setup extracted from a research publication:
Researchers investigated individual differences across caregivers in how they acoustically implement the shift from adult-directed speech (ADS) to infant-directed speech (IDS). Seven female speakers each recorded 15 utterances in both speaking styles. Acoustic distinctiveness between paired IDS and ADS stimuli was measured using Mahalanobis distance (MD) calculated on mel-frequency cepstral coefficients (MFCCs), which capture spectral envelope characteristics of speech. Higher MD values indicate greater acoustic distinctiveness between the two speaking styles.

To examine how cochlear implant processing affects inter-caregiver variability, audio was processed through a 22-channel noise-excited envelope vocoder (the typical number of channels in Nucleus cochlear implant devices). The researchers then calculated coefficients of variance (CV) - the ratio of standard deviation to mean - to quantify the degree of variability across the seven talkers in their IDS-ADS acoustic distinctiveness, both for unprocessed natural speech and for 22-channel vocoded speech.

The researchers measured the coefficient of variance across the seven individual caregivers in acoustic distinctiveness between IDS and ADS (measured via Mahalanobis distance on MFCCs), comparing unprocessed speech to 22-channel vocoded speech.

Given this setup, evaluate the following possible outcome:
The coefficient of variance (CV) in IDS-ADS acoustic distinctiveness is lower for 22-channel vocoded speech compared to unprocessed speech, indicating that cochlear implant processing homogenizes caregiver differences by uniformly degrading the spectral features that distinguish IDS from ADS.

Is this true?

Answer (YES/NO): YES